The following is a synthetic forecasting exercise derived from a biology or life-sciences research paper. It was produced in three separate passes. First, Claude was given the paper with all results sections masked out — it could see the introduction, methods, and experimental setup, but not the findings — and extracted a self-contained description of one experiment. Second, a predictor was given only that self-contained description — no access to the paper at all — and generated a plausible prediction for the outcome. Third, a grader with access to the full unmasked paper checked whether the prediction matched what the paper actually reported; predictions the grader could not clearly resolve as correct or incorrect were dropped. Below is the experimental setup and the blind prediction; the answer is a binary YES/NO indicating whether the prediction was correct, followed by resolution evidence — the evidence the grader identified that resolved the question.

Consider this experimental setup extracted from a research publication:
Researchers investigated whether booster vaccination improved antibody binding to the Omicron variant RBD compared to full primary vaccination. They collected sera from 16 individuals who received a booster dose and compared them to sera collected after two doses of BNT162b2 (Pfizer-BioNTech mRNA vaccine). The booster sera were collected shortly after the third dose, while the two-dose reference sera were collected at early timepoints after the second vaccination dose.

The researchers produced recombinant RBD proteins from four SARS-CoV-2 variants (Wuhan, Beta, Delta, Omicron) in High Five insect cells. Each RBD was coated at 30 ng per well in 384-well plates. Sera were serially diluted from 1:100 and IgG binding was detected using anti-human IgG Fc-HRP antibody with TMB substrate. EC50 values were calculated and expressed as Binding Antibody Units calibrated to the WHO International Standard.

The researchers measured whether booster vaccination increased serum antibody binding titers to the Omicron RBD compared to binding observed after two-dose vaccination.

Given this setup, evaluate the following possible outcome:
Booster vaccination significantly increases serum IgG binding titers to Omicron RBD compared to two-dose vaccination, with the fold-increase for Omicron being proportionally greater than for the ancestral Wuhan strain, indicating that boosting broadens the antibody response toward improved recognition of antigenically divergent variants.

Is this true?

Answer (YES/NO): NO